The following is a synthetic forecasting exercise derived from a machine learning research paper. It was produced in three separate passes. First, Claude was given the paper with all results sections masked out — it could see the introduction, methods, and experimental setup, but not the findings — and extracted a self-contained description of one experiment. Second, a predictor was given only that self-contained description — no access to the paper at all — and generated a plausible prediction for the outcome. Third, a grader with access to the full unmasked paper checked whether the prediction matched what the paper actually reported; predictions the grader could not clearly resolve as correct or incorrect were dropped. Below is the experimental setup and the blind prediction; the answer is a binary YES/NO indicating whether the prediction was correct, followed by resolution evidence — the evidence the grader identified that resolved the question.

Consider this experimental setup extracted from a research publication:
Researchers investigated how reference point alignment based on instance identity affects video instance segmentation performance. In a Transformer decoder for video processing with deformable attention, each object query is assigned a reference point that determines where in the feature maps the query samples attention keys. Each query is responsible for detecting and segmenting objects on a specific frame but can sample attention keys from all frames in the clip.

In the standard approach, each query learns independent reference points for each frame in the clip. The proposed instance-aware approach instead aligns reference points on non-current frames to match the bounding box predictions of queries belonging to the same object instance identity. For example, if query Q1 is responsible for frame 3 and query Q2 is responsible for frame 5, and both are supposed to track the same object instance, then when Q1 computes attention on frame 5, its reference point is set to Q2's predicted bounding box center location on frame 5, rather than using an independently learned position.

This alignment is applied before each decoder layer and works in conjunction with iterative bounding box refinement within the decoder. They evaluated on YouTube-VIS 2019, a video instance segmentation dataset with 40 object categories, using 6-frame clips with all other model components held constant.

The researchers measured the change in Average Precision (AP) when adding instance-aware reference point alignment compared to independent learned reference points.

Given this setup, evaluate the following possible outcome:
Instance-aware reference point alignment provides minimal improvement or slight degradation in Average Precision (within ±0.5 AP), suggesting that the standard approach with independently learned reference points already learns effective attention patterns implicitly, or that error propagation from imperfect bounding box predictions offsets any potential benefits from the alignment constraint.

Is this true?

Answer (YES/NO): NO